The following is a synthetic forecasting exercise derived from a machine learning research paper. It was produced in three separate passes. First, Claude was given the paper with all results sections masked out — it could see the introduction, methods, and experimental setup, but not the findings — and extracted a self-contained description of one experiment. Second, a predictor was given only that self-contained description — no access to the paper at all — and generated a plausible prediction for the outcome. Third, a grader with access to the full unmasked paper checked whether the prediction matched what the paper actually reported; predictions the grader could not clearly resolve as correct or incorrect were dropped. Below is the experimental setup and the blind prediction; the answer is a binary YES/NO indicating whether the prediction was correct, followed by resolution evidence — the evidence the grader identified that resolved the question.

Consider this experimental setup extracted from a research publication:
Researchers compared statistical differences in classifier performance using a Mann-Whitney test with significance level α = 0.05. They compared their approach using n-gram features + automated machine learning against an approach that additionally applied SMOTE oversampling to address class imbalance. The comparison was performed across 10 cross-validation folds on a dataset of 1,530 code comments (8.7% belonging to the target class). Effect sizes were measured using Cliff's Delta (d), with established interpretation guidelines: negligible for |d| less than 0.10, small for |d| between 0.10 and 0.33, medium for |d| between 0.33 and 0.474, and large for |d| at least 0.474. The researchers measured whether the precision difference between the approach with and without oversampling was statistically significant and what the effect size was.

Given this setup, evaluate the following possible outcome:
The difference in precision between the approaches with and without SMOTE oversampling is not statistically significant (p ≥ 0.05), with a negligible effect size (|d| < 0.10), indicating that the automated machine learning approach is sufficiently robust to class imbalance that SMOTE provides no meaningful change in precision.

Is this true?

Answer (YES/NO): NO